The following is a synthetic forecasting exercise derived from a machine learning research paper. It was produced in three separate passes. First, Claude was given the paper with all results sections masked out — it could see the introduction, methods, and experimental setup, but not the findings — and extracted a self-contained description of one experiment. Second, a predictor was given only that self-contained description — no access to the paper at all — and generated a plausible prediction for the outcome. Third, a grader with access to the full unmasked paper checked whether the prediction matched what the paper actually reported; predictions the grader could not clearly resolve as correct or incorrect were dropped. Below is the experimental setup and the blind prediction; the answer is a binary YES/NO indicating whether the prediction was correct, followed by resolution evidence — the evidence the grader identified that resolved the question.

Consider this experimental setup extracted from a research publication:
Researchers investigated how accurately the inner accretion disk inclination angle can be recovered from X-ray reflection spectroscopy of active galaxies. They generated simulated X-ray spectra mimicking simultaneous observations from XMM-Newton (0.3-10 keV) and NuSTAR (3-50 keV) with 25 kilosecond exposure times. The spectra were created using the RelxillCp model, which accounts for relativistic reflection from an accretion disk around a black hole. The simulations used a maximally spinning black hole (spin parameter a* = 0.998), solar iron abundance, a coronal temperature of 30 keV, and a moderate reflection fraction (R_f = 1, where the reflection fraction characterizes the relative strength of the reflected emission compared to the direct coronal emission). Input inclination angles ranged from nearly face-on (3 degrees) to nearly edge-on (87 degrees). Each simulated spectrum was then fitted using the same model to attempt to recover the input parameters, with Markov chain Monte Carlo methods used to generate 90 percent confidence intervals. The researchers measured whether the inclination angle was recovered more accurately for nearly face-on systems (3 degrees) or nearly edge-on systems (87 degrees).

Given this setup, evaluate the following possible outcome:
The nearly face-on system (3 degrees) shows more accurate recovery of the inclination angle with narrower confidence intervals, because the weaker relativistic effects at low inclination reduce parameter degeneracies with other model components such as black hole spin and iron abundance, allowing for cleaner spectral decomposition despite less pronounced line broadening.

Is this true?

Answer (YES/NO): NO